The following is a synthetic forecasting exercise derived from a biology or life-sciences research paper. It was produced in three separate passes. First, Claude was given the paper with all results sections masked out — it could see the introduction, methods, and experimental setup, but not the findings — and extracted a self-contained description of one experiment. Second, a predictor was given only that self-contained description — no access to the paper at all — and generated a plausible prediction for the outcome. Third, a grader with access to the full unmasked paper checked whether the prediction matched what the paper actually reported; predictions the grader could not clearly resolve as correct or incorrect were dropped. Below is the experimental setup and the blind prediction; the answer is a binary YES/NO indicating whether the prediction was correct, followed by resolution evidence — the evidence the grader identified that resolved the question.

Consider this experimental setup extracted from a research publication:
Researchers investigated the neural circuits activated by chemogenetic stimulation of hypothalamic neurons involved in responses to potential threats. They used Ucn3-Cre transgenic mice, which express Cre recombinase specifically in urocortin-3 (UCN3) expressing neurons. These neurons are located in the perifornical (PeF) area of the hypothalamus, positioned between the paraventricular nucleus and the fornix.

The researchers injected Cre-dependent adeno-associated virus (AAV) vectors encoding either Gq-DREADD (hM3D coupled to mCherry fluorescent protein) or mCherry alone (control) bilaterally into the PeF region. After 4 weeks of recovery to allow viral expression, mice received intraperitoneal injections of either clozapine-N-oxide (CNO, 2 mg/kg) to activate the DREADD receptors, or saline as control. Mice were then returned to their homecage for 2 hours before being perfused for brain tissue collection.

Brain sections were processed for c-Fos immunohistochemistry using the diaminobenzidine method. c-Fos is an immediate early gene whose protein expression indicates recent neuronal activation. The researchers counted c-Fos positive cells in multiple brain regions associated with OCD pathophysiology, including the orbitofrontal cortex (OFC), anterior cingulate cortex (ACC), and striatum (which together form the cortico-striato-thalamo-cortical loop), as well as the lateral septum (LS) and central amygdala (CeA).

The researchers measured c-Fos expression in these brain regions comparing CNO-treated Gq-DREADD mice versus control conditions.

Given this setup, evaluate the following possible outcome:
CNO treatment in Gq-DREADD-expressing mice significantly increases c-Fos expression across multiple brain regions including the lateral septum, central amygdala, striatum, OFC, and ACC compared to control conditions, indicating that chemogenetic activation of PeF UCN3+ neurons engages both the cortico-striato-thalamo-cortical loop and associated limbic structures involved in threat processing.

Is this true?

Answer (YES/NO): NO